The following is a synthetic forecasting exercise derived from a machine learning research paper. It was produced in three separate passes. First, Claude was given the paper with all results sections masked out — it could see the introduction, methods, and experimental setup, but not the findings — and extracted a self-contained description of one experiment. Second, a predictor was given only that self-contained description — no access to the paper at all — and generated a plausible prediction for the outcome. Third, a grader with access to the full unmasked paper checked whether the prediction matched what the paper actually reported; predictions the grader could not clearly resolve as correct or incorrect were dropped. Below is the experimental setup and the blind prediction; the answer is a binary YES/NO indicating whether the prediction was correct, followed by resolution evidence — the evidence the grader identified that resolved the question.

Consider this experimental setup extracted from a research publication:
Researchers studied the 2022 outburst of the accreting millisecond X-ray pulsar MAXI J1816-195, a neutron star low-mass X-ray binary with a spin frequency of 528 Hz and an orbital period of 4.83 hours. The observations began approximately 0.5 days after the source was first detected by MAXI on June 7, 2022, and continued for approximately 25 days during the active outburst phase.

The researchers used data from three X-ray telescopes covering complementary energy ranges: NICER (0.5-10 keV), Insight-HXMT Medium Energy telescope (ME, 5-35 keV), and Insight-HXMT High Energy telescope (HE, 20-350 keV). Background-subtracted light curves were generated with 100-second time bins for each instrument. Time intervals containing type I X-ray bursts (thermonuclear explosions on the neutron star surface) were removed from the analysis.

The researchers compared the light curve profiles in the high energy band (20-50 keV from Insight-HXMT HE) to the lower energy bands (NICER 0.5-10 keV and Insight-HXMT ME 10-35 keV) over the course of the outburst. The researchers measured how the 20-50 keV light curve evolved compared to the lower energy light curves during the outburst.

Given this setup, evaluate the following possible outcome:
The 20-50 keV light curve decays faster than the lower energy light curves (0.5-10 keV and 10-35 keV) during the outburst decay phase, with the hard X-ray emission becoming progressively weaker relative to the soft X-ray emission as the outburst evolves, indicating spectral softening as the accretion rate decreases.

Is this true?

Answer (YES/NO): YES